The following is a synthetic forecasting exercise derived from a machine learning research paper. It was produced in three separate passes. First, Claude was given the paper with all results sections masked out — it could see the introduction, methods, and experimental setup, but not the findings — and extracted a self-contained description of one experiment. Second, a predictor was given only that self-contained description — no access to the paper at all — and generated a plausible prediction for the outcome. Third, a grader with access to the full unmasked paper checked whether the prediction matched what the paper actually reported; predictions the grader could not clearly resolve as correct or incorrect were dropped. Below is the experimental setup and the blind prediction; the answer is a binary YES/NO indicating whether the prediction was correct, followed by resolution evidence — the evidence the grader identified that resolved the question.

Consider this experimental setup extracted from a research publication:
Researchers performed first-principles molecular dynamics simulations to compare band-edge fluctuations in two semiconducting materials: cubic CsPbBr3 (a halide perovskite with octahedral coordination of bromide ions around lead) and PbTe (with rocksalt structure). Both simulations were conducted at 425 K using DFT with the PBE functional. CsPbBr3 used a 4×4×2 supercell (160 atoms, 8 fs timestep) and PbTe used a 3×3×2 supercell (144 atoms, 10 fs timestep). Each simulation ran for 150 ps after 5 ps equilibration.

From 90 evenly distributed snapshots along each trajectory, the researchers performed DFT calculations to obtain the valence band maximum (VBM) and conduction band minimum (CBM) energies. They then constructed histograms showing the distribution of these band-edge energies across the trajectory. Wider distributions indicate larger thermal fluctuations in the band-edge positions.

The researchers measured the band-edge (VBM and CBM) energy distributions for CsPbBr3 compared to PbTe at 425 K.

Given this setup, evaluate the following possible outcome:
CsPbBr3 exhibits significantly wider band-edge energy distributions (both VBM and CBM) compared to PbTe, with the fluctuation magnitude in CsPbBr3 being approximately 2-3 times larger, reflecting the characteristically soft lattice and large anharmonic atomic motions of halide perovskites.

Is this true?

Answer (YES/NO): NO